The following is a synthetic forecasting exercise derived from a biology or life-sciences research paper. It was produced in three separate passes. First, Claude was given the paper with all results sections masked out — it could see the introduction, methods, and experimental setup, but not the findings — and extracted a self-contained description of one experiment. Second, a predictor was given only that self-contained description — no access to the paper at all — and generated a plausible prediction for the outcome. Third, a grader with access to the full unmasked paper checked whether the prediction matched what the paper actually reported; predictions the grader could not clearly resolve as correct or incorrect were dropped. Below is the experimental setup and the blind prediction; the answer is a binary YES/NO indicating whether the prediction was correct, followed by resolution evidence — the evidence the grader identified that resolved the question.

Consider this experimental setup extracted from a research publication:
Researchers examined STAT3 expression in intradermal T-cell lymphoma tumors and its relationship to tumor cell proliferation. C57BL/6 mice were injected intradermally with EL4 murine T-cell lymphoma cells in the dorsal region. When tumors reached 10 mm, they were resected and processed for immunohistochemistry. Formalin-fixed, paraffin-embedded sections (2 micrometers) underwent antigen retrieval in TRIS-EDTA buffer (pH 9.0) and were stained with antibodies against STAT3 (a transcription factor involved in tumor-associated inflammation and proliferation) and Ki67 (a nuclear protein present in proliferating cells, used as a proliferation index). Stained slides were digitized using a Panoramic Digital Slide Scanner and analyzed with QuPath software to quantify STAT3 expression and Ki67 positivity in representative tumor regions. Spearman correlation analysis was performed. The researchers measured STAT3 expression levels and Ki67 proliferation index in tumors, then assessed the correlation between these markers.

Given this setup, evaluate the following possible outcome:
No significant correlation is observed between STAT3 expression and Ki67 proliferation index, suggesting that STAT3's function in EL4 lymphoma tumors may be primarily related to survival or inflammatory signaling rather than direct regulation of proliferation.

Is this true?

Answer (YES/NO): NO